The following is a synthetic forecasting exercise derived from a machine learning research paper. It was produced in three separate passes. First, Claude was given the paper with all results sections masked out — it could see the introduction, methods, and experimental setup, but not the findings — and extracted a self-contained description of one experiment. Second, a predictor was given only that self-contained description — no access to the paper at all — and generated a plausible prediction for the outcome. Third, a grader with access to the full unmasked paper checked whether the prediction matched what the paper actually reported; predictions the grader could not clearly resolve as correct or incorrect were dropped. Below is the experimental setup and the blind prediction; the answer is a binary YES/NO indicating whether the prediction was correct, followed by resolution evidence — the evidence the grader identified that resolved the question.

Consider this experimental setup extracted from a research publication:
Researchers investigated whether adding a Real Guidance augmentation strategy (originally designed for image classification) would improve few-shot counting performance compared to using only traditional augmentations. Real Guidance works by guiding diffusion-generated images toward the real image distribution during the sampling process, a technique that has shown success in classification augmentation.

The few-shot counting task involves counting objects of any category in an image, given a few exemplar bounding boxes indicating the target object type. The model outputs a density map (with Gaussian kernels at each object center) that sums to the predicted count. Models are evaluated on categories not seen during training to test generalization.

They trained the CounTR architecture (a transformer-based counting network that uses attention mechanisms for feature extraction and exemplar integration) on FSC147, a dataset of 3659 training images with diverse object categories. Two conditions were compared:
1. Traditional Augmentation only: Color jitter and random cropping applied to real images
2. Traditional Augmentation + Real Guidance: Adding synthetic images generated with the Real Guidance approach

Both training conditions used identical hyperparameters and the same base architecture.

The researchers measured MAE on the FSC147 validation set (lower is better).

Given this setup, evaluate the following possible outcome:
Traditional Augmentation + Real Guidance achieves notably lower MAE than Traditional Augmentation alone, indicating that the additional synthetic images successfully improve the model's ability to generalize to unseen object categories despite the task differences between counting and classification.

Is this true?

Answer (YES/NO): NO